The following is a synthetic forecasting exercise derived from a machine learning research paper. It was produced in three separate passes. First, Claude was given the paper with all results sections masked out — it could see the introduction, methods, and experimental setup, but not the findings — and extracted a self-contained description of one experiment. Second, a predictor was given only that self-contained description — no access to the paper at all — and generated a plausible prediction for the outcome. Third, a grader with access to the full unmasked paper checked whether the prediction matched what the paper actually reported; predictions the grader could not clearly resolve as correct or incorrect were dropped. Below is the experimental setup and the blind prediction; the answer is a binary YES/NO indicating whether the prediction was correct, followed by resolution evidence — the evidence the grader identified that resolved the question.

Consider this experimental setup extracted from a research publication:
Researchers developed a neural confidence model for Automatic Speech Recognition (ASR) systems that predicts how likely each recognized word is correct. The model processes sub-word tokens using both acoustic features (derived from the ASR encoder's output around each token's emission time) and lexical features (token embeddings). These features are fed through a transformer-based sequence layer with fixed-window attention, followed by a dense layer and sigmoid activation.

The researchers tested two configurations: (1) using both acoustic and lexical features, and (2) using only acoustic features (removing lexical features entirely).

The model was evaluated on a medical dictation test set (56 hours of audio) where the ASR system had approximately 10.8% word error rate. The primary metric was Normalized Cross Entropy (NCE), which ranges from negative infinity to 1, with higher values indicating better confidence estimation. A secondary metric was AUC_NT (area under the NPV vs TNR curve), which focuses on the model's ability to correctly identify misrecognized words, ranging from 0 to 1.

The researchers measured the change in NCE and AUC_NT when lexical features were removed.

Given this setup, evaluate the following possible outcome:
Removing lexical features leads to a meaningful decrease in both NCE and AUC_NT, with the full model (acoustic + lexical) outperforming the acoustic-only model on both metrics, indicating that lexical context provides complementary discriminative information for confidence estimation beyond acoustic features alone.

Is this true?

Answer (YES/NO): YES